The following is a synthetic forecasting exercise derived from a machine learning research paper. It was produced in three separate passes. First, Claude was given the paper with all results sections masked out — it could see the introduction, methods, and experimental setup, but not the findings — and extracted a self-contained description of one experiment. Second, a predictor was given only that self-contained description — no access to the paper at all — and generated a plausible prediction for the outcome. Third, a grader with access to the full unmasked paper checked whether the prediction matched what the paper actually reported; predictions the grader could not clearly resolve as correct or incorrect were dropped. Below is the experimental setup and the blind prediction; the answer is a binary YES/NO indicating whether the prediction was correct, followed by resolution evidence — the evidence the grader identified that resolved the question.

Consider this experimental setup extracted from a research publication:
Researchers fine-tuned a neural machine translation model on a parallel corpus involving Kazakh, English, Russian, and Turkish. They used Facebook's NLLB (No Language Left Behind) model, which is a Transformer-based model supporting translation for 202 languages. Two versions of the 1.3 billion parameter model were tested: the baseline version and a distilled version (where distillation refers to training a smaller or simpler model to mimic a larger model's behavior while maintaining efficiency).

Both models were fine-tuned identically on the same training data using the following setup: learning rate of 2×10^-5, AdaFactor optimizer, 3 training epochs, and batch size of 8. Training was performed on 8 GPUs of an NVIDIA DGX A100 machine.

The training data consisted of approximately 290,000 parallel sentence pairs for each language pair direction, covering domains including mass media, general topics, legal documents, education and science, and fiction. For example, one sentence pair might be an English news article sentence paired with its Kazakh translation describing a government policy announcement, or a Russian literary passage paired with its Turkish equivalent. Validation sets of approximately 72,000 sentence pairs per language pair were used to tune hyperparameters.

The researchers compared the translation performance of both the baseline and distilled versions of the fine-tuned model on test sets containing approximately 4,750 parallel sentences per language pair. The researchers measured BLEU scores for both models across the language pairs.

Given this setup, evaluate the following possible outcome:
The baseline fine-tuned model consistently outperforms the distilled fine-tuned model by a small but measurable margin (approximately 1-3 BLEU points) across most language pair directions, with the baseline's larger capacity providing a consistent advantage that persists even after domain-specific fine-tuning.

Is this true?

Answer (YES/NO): NO